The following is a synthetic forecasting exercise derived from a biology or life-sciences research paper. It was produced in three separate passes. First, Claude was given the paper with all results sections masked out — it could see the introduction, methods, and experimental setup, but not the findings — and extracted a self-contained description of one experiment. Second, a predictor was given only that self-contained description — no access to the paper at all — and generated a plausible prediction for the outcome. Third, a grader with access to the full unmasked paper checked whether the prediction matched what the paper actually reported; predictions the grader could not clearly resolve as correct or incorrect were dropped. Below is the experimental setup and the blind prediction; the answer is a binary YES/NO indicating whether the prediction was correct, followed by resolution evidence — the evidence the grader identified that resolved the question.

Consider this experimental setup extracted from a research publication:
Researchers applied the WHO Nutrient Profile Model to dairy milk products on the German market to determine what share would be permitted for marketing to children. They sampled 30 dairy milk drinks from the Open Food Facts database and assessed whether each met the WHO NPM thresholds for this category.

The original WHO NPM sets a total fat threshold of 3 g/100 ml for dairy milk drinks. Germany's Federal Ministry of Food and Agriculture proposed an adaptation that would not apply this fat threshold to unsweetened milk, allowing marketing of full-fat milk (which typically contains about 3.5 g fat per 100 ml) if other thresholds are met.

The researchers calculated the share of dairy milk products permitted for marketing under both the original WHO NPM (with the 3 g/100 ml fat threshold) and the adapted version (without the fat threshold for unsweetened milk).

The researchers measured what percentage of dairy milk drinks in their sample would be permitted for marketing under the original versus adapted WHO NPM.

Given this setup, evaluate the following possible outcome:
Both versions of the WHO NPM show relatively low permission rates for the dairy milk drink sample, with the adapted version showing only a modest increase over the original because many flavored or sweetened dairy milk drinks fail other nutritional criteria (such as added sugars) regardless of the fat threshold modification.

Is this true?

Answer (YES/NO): NO